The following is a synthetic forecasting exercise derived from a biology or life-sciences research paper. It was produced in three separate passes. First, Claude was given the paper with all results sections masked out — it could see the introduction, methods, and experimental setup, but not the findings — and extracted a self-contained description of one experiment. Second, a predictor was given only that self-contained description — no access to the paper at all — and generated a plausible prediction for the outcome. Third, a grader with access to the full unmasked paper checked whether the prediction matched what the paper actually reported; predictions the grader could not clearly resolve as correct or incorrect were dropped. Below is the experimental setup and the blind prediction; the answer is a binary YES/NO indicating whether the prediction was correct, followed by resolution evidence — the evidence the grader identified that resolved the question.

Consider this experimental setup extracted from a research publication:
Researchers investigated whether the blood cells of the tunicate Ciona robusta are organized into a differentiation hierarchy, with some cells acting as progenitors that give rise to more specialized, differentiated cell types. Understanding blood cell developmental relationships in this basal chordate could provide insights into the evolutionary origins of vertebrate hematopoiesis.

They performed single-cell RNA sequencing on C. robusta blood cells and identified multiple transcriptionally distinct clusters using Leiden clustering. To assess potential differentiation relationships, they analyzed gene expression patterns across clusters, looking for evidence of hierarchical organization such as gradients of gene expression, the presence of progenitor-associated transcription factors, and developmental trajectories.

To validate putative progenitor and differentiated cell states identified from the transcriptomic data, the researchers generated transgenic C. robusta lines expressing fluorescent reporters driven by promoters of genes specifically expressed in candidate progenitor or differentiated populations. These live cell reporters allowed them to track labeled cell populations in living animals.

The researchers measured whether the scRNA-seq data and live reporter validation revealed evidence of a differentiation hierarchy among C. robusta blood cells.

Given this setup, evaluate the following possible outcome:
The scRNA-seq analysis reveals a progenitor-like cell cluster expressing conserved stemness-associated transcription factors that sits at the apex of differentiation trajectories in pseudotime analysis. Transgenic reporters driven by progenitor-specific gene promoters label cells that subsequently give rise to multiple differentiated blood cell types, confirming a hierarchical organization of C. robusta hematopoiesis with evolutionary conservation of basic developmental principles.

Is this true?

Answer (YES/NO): NO